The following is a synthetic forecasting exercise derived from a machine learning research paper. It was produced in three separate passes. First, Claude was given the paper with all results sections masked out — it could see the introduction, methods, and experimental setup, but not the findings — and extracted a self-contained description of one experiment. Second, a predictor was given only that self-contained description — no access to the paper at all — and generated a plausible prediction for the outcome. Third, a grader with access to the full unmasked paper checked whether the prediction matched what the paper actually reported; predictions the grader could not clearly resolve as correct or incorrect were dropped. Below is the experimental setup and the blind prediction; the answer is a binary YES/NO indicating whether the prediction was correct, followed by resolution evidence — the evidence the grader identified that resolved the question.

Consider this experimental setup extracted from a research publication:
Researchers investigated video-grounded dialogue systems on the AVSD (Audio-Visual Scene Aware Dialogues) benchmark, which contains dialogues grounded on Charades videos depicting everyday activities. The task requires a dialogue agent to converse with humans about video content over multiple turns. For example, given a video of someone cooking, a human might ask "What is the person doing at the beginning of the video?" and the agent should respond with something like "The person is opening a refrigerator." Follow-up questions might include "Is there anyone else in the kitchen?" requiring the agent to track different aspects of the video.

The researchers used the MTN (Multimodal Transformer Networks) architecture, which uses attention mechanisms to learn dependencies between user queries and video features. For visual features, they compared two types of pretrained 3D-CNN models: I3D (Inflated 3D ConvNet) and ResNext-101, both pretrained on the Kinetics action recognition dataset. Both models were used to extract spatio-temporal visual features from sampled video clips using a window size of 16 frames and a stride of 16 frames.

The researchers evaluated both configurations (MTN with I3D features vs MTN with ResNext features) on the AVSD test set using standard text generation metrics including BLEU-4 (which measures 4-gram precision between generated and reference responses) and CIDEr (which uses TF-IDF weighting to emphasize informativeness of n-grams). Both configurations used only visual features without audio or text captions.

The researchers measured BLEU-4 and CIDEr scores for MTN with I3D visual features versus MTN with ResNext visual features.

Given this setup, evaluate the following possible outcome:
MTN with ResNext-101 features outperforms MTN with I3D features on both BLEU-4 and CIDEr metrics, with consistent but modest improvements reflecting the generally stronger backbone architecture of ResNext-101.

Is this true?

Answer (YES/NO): YES